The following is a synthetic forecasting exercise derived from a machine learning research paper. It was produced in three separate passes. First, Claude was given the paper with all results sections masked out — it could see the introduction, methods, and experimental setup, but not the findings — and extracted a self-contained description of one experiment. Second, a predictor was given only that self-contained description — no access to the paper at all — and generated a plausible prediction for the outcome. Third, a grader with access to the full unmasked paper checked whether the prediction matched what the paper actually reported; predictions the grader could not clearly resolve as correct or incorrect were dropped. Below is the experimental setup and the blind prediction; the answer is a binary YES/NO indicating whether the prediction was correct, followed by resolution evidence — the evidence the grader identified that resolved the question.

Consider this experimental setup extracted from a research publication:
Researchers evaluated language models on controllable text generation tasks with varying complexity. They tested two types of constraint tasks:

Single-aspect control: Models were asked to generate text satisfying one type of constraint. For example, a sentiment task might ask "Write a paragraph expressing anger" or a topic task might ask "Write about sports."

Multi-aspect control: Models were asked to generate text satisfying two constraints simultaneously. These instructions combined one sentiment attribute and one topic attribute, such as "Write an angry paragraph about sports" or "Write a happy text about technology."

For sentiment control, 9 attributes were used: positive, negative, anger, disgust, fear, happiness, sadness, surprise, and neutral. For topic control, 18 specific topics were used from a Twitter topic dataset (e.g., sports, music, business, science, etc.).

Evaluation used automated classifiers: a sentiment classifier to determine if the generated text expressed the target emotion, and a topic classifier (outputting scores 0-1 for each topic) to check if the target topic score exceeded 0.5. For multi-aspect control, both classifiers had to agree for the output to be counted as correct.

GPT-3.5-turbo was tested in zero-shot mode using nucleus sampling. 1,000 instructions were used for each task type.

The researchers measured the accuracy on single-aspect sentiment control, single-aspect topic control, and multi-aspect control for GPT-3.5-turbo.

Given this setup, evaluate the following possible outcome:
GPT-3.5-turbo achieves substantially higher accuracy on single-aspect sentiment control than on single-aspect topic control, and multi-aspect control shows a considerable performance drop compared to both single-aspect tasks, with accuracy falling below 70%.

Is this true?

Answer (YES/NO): NO